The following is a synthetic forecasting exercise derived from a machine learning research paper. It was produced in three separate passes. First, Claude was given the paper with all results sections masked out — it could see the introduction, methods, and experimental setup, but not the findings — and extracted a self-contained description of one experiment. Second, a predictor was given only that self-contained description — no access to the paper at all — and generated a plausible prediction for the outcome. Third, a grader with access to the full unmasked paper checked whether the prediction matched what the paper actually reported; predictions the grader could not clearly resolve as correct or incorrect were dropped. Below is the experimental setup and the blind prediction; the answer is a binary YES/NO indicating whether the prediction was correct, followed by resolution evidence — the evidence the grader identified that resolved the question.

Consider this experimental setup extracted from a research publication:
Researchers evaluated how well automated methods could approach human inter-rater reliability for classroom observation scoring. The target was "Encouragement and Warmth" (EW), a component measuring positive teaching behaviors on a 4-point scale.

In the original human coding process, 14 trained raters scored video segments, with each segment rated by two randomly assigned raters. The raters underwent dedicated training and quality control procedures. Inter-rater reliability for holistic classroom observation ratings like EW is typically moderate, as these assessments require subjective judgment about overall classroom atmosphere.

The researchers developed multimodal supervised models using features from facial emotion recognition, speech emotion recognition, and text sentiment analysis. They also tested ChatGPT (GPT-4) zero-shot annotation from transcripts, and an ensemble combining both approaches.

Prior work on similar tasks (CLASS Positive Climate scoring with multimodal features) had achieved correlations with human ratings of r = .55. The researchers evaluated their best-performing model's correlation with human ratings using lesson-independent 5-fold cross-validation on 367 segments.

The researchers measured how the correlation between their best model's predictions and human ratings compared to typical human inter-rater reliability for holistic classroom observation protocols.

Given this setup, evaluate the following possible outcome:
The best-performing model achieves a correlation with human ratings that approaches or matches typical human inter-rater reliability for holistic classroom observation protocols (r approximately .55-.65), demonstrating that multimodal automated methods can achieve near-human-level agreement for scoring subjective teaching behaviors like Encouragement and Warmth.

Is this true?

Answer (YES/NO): NO